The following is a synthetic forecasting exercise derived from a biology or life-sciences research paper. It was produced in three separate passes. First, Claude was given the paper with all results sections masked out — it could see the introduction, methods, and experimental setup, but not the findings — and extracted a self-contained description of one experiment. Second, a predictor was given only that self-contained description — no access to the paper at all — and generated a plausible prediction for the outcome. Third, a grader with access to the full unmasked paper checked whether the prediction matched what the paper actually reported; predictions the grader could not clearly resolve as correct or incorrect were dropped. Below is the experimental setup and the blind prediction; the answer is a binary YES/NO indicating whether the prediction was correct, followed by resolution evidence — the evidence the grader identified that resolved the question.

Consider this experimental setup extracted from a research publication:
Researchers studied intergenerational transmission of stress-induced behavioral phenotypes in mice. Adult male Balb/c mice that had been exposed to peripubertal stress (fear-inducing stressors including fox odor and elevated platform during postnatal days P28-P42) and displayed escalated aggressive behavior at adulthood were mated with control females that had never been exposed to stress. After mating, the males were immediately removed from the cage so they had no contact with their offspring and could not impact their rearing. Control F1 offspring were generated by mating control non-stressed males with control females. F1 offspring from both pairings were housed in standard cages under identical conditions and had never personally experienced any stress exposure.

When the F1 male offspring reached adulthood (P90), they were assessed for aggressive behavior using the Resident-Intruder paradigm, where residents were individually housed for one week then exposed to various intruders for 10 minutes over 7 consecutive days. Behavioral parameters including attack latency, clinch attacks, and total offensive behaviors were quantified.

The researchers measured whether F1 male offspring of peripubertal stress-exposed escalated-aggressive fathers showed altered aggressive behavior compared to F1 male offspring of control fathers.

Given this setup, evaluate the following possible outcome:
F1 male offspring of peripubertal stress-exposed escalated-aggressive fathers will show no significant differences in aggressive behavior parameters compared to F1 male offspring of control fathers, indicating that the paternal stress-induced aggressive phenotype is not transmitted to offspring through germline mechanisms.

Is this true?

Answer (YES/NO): NO